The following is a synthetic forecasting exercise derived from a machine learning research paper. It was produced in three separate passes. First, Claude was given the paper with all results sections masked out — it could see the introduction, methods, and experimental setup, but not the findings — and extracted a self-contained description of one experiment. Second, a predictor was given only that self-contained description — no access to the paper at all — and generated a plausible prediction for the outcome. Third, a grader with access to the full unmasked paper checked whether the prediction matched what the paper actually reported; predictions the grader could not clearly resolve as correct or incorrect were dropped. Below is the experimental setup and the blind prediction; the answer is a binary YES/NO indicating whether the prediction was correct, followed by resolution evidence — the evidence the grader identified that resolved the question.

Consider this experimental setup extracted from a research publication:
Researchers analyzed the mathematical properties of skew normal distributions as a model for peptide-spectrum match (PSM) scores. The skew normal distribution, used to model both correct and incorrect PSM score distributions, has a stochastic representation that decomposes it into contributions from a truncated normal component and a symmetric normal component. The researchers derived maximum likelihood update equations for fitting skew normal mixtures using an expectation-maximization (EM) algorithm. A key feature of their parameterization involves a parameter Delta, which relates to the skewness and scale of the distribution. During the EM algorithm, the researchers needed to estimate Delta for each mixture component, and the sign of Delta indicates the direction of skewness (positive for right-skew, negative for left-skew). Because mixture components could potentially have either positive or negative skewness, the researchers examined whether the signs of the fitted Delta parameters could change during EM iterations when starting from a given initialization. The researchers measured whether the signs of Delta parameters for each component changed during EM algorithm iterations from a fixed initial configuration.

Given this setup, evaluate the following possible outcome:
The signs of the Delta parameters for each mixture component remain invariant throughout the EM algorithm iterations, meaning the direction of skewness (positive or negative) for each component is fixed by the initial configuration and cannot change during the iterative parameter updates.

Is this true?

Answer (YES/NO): YES